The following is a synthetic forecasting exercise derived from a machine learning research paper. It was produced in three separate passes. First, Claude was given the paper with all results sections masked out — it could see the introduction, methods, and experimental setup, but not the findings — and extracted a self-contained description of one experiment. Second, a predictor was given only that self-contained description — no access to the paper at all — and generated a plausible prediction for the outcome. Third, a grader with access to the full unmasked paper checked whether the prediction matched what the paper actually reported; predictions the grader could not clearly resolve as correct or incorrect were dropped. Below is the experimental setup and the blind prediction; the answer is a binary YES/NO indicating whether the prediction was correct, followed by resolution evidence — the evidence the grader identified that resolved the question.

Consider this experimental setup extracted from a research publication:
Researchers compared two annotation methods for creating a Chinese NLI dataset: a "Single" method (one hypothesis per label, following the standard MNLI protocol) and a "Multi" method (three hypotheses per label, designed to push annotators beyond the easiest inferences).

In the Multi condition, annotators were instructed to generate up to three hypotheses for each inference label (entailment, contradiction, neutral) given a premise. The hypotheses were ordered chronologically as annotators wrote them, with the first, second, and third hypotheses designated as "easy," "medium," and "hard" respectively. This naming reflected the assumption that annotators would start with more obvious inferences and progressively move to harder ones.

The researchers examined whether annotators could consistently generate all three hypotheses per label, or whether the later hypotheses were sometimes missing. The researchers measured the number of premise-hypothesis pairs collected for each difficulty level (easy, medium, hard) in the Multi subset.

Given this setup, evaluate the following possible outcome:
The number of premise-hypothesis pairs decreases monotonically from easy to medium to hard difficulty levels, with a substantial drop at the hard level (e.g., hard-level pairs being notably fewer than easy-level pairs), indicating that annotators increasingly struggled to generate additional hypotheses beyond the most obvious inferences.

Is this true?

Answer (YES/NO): YES